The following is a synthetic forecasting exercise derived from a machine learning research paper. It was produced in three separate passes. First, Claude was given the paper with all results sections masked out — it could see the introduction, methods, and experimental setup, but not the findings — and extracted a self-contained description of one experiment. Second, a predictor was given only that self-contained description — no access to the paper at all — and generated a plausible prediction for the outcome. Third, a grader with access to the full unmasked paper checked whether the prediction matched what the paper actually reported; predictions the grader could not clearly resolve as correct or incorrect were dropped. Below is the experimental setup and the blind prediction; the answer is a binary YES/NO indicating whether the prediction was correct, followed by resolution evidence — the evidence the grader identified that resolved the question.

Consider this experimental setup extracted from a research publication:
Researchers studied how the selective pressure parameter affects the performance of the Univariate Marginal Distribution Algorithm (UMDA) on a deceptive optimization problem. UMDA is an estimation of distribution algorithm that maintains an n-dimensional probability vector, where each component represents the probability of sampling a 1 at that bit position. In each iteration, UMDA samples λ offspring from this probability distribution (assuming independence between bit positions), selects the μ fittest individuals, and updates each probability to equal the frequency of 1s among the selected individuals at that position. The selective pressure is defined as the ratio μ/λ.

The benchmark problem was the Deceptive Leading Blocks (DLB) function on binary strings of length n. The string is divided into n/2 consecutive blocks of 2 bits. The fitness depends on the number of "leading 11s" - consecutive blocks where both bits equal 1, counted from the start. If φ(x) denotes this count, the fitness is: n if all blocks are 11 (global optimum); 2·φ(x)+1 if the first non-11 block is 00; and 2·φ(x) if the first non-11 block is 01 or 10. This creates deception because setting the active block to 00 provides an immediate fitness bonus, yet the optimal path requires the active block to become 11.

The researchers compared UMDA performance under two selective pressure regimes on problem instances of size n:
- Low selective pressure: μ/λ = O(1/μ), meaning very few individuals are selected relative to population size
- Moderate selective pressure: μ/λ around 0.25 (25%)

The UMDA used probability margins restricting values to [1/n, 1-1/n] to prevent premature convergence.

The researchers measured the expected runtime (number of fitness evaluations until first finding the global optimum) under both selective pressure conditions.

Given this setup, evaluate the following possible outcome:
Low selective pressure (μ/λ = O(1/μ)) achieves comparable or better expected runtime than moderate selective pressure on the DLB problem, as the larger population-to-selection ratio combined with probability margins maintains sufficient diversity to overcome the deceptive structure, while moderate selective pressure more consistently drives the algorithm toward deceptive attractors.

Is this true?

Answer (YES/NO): YES